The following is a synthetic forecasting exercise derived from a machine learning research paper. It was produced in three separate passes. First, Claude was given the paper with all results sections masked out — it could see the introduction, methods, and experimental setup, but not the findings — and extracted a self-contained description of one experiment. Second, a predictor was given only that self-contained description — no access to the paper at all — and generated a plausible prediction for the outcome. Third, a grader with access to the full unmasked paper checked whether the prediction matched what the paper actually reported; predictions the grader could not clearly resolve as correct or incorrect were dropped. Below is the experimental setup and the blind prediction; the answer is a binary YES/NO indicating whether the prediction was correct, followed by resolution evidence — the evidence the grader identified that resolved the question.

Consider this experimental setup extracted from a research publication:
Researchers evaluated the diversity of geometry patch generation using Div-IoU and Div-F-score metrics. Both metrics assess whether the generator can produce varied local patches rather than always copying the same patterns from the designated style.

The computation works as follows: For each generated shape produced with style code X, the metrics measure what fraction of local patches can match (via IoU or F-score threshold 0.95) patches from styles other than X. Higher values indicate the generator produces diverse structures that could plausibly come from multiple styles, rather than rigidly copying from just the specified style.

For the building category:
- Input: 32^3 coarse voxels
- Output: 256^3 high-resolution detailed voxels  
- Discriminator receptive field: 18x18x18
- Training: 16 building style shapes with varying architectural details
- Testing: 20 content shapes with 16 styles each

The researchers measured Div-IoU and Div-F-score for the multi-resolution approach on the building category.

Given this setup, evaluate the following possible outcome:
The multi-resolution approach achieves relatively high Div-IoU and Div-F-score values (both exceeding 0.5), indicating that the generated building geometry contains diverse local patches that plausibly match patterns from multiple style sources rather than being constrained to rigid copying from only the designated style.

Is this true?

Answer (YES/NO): YES